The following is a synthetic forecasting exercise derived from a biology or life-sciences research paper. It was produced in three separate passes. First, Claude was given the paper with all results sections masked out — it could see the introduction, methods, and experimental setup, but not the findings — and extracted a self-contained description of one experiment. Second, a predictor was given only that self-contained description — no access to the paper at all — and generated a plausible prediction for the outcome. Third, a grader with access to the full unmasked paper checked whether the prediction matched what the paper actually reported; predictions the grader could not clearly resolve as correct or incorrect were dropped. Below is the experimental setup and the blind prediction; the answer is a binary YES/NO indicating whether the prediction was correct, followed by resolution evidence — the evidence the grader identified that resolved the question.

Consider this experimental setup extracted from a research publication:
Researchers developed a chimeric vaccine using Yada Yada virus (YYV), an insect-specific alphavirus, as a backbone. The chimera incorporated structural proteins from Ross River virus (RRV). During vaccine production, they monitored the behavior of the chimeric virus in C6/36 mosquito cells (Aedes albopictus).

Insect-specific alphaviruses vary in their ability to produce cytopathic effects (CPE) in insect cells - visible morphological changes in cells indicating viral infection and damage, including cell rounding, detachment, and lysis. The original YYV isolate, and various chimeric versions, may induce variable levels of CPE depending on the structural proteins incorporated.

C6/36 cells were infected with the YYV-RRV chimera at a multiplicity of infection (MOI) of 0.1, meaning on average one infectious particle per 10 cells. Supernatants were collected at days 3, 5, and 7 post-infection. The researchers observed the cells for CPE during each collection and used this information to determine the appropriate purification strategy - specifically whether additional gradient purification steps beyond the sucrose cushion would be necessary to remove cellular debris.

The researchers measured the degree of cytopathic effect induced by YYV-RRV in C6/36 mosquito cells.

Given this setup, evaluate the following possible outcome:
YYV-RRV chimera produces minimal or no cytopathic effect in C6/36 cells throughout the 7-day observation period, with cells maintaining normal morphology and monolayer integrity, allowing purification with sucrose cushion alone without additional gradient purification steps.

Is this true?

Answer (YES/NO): YES